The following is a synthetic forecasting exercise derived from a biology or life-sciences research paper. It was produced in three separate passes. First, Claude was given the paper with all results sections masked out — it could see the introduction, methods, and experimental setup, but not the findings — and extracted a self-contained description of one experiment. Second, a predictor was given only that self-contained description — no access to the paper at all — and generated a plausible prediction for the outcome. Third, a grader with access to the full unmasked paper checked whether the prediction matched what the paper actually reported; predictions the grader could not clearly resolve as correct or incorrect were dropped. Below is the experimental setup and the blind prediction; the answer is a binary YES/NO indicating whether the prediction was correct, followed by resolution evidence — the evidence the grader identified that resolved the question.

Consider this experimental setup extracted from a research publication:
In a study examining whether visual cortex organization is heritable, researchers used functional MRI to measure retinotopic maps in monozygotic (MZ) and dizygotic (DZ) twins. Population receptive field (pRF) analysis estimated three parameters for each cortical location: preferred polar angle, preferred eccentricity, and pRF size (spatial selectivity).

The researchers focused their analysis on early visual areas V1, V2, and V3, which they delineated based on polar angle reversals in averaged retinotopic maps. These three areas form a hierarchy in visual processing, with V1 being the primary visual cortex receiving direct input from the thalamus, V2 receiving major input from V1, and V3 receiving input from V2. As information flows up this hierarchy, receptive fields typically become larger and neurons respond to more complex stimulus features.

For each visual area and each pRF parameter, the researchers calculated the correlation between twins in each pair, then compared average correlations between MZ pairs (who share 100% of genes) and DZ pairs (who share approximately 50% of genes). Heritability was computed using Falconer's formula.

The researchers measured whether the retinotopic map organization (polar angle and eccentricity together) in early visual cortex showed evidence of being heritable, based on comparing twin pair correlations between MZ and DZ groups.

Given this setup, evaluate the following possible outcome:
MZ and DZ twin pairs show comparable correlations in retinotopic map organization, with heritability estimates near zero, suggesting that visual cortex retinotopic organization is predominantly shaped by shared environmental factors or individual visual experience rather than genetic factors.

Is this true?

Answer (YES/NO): NO